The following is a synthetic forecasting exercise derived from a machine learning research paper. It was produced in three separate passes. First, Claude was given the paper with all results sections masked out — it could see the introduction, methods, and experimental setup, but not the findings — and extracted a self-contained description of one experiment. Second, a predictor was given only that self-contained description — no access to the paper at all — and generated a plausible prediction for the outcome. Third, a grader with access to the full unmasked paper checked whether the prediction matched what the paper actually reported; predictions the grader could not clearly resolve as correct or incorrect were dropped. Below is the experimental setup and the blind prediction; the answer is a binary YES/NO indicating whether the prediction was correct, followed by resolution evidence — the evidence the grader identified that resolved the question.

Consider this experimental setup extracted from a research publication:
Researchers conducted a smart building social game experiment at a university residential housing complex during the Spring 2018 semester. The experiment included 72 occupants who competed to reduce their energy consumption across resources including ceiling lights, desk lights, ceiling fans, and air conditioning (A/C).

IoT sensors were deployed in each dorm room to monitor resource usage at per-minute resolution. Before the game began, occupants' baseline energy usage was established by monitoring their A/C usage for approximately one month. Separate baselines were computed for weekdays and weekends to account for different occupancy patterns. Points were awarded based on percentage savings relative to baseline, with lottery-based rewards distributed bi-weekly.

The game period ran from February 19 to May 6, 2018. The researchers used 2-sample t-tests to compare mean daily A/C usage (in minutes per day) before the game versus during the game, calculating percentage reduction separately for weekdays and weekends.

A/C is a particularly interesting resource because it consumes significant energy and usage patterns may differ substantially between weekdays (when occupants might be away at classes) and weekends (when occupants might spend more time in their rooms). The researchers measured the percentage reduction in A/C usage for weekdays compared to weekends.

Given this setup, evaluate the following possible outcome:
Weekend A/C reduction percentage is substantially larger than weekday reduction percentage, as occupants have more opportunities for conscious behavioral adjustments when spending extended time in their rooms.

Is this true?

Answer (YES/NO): YES